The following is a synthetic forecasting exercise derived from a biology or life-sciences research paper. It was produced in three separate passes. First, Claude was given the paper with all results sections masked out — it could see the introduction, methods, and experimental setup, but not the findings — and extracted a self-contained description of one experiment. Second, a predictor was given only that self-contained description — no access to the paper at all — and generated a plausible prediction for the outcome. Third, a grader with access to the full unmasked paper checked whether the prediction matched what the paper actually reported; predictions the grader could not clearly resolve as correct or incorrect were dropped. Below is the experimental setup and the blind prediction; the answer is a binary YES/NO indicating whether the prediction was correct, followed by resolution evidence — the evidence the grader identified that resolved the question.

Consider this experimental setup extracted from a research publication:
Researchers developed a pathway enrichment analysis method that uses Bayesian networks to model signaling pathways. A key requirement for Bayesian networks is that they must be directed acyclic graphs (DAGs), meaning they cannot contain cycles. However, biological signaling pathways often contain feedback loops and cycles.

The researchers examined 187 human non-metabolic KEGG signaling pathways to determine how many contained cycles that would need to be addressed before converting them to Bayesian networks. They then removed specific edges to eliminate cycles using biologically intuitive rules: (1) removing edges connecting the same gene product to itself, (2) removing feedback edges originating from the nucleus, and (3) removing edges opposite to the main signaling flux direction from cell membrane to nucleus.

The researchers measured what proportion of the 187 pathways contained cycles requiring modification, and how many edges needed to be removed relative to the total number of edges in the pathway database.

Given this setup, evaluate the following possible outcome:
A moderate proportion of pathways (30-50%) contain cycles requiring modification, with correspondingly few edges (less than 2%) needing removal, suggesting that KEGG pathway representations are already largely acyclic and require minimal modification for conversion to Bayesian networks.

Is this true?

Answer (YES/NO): YES